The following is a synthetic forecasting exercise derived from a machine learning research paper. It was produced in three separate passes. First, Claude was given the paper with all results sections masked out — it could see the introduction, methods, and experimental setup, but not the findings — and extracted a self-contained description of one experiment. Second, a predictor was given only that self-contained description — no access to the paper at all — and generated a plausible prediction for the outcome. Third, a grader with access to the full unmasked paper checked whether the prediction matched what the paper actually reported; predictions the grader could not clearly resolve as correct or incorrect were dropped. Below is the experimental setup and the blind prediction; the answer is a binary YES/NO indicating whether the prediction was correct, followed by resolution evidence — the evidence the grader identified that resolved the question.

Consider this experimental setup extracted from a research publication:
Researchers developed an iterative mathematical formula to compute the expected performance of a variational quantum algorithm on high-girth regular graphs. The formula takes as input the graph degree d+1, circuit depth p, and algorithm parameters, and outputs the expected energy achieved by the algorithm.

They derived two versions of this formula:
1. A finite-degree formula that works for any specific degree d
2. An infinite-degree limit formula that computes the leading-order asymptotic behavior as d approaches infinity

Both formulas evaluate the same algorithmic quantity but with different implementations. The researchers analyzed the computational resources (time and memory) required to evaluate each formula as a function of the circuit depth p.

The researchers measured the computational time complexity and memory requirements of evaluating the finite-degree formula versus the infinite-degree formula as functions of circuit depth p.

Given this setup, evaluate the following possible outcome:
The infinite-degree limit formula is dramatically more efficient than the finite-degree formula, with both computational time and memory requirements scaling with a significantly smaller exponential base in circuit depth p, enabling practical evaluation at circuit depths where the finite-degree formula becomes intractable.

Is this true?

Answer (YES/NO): NO